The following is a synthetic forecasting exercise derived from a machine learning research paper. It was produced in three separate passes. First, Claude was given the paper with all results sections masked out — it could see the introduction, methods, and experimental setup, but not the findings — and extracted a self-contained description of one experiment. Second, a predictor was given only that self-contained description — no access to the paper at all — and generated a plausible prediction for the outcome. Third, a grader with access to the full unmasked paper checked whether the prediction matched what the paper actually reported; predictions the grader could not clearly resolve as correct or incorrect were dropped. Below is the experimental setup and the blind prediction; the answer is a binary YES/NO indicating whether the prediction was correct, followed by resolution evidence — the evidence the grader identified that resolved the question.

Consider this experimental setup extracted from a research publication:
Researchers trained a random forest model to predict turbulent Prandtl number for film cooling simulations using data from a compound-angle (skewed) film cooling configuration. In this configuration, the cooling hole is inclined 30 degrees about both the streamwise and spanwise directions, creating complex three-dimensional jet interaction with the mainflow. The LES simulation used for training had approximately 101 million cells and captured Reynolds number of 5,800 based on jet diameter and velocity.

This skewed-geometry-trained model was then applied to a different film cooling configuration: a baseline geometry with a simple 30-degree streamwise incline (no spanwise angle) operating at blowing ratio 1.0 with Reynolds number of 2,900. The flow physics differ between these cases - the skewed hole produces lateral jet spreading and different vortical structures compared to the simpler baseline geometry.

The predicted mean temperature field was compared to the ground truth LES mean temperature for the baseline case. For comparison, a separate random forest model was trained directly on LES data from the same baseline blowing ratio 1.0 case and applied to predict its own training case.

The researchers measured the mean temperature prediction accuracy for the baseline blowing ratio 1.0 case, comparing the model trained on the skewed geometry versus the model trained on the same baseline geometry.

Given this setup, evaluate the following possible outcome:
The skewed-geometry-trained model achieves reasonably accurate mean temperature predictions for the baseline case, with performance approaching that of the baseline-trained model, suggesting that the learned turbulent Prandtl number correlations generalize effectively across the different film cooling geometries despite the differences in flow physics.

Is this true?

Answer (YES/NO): NO